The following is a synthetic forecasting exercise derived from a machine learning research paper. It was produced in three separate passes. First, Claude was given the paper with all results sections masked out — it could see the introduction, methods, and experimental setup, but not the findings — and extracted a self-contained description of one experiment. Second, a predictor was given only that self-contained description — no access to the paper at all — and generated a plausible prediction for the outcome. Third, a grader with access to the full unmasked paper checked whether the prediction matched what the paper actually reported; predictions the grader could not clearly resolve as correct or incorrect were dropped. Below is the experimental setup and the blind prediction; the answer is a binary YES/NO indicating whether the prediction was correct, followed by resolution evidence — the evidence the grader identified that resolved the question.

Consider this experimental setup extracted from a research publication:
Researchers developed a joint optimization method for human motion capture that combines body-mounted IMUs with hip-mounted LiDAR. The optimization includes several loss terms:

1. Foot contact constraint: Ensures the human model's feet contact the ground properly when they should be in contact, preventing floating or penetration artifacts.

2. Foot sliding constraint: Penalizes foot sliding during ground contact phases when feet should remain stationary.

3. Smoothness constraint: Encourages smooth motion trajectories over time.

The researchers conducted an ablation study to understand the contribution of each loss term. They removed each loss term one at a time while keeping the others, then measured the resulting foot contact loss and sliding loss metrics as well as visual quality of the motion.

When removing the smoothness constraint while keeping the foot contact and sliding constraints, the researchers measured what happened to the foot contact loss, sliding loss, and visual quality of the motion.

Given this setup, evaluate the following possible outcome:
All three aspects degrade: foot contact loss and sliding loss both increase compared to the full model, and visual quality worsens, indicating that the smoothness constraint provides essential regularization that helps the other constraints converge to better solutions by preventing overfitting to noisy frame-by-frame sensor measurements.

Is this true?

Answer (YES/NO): NO